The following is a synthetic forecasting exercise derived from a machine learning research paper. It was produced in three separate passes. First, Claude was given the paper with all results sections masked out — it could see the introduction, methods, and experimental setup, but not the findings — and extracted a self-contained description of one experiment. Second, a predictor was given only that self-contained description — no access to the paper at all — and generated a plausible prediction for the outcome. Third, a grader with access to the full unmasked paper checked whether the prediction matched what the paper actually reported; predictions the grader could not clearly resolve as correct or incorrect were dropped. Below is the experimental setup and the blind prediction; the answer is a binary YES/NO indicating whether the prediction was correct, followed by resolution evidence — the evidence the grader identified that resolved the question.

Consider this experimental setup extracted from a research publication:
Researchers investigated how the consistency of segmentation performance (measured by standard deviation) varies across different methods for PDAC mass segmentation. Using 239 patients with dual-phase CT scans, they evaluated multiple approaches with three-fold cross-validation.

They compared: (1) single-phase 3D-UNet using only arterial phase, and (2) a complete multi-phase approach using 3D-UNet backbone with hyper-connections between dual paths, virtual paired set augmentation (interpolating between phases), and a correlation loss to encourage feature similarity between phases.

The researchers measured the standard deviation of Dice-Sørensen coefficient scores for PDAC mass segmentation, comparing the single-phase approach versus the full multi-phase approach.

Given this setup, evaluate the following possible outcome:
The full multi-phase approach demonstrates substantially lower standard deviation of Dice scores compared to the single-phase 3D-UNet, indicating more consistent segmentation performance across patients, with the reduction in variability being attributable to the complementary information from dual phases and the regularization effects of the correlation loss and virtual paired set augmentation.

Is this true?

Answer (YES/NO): NO